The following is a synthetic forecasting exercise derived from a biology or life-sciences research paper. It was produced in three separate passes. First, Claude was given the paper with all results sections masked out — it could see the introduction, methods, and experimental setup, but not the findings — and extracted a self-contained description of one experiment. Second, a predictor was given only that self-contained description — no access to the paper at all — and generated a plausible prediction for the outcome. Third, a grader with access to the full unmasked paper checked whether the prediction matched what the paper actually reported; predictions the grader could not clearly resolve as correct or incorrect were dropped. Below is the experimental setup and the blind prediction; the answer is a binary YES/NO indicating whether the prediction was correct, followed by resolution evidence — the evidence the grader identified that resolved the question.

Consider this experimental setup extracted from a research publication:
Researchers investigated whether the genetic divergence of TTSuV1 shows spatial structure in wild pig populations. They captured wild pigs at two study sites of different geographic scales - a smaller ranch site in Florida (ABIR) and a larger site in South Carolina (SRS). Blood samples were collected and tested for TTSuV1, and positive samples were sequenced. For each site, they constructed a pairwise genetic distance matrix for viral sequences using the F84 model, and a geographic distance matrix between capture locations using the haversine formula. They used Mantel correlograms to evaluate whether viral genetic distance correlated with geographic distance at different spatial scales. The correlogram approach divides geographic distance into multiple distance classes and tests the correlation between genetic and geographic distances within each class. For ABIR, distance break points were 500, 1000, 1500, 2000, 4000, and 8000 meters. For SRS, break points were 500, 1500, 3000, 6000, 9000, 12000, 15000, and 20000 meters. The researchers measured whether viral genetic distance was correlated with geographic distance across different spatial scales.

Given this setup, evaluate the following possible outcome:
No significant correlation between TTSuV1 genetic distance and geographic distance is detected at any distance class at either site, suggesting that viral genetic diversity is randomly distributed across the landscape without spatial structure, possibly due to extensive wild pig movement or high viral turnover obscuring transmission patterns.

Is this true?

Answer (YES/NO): NO